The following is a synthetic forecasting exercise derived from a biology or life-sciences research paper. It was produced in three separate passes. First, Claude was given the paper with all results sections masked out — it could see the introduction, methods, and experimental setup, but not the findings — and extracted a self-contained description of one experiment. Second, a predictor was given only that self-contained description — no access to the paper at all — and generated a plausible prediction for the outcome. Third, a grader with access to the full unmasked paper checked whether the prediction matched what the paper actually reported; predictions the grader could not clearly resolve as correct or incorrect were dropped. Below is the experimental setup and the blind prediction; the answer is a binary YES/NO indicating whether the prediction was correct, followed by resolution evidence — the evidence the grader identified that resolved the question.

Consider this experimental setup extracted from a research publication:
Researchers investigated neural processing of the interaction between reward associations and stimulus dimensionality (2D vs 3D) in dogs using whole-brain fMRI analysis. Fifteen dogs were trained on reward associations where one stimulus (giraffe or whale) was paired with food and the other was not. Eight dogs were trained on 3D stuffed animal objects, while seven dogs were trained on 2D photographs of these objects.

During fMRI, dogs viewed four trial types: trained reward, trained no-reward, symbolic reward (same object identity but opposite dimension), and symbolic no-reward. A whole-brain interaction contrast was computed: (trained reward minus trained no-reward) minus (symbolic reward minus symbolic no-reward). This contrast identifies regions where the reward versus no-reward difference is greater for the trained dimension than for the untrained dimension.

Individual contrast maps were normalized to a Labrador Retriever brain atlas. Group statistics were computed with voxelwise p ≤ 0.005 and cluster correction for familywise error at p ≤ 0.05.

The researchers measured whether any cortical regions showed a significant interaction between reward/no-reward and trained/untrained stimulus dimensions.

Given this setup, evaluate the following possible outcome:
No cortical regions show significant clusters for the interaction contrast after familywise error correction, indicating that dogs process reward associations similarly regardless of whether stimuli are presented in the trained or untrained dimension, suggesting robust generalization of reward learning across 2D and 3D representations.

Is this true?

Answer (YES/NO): NO